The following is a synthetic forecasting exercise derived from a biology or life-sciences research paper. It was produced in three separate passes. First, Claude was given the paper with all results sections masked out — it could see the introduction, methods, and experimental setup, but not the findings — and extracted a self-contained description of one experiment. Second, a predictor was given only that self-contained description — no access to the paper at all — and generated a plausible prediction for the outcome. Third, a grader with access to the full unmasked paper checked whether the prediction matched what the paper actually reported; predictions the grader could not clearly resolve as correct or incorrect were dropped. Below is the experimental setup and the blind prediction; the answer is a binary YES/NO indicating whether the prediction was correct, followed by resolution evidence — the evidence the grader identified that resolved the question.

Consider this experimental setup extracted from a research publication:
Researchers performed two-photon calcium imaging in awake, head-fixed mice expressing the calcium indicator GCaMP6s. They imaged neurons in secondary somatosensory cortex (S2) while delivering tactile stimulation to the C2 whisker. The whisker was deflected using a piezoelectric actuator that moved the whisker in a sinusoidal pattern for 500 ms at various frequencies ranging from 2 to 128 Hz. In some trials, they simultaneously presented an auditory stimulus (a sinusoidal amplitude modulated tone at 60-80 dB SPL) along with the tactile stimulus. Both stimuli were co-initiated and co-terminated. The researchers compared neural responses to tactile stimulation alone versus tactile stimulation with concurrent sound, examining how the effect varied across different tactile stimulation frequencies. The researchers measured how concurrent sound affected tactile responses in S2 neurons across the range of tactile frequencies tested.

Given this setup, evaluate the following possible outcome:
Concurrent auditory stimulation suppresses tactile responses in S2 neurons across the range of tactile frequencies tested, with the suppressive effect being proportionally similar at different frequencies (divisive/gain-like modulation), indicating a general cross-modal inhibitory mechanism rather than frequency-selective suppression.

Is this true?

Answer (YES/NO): NO